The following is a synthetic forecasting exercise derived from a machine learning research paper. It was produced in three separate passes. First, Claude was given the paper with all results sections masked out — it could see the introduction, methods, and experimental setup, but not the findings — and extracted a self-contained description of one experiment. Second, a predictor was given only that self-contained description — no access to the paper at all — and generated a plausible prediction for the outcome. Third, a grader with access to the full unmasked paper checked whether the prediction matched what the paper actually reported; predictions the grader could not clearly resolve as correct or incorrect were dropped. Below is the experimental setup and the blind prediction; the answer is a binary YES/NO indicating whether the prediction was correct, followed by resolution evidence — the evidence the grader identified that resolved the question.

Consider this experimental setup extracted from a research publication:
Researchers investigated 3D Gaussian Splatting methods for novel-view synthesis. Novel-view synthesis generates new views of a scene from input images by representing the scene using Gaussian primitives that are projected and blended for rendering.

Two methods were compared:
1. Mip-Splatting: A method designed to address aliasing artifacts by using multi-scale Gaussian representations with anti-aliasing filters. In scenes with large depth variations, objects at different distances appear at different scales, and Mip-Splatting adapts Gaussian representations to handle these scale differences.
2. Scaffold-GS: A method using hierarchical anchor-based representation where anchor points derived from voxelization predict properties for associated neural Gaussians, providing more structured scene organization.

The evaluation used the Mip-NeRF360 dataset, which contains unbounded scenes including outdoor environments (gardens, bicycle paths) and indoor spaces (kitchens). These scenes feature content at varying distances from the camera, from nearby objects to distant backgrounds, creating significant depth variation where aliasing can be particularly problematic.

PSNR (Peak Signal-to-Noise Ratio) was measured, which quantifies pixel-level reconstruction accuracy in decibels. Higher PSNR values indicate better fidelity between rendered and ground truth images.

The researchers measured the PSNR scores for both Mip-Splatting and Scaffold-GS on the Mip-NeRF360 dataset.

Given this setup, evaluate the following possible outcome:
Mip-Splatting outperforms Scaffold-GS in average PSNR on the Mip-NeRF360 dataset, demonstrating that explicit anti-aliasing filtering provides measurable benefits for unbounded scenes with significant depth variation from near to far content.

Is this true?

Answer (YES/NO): NO